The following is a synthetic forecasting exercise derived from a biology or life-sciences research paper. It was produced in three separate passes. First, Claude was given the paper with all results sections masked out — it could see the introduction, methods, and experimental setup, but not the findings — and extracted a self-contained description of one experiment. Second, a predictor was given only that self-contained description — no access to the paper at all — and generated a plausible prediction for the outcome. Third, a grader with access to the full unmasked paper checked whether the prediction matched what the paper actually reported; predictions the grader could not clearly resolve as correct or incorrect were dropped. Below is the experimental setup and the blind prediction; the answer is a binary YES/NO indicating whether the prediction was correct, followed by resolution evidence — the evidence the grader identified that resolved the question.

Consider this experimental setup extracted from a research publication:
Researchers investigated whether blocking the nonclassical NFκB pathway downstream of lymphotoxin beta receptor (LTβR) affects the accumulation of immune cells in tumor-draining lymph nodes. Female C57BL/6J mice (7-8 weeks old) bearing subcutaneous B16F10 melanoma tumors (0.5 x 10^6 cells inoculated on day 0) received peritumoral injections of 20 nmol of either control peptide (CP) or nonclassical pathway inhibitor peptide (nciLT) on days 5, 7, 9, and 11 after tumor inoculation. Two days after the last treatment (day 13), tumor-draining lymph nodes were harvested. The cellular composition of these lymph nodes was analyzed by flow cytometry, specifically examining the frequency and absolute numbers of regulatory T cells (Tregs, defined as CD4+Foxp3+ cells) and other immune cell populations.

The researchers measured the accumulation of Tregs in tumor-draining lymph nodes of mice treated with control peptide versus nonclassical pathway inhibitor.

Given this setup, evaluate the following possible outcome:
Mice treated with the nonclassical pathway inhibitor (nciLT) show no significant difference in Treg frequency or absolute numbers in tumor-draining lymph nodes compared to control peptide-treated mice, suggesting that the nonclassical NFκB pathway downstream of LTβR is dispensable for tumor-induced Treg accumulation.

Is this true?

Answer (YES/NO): NO